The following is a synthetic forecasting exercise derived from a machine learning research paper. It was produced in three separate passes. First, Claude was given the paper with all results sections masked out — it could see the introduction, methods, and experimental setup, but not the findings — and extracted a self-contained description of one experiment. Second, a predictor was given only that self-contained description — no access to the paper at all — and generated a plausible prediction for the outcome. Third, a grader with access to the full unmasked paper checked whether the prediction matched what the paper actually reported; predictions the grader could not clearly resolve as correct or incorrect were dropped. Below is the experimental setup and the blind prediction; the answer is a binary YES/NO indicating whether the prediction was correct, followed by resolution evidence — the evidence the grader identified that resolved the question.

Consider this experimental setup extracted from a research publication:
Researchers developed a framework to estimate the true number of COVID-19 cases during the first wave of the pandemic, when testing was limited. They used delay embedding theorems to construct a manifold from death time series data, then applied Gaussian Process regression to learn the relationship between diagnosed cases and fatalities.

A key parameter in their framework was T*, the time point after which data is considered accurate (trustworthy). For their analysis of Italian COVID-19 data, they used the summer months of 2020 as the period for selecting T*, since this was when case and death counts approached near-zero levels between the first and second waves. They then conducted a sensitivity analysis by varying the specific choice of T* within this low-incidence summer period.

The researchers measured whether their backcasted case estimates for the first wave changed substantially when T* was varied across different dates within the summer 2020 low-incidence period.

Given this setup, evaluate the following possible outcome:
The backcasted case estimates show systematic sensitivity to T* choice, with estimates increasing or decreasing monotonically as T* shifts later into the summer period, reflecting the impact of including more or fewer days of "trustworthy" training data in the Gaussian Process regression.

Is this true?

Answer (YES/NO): NO